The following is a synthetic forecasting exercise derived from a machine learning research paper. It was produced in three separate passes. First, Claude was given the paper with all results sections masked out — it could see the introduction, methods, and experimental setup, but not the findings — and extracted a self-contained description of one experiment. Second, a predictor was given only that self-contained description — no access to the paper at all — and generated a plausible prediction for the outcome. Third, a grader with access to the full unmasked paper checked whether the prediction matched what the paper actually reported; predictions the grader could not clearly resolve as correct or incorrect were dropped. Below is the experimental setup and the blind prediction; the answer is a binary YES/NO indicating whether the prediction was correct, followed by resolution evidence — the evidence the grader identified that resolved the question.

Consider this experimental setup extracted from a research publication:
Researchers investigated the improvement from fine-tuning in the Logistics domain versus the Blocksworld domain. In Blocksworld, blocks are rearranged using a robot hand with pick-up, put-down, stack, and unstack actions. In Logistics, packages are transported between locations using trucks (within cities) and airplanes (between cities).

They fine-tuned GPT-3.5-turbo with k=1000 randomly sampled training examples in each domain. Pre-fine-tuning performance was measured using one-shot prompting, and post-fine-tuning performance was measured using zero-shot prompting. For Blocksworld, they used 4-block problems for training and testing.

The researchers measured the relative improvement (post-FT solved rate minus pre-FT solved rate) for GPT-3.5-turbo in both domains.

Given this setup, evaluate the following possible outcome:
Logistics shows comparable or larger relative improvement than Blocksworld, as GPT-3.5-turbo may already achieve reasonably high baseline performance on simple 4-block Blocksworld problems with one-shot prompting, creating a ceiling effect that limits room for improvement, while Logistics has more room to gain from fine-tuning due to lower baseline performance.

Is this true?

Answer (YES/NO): NO